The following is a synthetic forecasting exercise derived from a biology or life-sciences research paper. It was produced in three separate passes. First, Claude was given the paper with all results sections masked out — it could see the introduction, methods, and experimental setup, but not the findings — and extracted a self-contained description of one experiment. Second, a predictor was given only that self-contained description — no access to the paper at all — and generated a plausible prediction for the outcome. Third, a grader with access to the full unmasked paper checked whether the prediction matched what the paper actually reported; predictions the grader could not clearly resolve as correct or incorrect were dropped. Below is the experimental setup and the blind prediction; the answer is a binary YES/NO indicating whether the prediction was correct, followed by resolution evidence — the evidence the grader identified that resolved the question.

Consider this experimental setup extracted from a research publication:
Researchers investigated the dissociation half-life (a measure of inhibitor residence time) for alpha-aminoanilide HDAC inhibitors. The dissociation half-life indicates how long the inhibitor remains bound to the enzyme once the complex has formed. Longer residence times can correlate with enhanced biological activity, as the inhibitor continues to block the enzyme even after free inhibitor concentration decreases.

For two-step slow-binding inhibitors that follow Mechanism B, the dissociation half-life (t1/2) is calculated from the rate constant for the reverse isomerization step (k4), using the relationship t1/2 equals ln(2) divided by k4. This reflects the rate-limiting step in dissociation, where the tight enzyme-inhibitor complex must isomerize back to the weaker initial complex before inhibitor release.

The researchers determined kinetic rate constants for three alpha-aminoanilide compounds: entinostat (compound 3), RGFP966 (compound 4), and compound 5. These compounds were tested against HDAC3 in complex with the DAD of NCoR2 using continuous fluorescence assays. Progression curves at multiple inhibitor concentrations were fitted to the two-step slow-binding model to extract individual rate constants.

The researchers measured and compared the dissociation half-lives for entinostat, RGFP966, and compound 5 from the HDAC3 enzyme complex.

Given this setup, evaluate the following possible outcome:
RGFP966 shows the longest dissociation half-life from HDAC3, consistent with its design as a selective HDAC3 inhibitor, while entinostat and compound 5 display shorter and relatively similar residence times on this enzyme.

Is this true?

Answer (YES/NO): NO